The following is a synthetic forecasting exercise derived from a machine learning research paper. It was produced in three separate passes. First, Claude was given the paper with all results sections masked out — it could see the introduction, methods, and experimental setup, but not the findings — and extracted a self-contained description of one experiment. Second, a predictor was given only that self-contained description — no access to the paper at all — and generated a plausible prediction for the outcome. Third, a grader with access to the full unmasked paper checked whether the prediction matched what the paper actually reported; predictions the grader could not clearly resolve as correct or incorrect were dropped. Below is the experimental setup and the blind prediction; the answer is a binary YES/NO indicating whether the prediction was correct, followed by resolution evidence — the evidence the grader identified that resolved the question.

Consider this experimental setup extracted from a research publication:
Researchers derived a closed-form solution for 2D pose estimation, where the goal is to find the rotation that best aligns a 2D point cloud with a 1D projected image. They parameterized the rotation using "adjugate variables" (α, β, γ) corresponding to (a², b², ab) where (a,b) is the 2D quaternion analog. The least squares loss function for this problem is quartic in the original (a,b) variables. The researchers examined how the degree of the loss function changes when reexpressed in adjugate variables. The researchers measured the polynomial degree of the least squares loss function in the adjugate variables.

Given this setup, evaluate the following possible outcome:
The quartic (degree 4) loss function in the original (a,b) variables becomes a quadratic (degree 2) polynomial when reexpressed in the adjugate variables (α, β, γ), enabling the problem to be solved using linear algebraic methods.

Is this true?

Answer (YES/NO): YES